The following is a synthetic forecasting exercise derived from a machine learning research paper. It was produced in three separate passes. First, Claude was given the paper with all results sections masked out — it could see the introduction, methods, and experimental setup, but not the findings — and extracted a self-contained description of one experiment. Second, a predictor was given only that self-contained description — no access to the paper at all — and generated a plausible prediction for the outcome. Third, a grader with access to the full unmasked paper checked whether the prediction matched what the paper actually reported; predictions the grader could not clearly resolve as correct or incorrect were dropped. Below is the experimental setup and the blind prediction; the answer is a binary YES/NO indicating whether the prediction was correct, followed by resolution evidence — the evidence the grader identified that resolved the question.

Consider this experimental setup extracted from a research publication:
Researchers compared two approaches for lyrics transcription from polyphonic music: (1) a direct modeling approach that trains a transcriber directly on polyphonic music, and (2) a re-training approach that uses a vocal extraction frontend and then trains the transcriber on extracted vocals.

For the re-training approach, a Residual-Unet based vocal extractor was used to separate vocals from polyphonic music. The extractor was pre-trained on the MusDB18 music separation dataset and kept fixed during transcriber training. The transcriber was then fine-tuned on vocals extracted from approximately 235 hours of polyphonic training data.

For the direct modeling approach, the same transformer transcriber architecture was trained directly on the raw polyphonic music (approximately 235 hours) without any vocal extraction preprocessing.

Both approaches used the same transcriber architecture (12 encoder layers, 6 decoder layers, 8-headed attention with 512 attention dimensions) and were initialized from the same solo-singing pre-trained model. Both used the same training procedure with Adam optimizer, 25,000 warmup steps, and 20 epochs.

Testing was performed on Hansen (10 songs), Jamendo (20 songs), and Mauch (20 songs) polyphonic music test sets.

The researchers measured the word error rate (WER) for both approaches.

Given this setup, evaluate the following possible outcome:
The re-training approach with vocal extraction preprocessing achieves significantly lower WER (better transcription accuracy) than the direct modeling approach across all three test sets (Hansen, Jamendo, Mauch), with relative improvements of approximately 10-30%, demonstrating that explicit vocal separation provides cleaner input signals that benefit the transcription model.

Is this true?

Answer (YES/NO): NO